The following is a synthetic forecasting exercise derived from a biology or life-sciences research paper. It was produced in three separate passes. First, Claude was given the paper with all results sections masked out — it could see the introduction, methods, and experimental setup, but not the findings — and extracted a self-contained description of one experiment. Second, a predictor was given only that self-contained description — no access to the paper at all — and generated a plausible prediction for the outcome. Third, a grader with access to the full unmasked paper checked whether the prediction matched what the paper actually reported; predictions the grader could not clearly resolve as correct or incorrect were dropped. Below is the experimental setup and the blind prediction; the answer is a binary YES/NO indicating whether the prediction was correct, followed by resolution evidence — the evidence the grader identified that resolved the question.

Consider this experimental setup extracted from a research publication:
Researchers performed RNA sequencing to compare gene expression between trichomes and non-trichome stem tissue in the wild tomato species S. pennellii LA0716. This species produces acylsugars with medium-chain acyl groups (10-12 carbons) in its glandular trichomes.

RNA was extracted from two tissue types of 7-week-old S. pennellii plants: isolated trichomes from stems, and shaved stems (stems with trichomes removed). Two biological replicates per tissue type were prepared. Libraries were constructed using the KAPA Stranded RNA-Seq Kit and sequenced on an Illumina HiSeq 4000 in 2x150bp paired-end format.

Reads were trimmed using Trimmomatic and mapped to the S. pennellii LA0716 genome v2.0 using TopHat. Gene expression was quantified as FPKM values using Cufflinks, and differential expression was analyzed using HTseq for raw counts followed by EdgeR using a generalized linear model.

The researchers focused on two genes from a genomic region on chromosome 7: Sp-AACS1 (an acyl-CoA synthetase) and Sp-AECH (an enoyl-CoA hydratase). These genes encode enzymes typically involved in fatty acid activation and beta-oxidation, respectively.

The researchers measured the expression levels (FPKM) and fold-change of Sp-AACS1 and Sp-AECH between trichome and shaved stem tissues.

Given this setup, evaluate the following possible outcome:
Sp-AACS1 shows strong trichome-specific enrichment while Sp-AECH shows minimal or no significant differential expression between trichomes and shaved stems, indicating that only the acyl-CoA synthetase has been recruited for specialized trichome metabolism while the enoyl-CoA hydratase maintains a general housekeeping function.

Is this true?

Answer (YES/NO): NO